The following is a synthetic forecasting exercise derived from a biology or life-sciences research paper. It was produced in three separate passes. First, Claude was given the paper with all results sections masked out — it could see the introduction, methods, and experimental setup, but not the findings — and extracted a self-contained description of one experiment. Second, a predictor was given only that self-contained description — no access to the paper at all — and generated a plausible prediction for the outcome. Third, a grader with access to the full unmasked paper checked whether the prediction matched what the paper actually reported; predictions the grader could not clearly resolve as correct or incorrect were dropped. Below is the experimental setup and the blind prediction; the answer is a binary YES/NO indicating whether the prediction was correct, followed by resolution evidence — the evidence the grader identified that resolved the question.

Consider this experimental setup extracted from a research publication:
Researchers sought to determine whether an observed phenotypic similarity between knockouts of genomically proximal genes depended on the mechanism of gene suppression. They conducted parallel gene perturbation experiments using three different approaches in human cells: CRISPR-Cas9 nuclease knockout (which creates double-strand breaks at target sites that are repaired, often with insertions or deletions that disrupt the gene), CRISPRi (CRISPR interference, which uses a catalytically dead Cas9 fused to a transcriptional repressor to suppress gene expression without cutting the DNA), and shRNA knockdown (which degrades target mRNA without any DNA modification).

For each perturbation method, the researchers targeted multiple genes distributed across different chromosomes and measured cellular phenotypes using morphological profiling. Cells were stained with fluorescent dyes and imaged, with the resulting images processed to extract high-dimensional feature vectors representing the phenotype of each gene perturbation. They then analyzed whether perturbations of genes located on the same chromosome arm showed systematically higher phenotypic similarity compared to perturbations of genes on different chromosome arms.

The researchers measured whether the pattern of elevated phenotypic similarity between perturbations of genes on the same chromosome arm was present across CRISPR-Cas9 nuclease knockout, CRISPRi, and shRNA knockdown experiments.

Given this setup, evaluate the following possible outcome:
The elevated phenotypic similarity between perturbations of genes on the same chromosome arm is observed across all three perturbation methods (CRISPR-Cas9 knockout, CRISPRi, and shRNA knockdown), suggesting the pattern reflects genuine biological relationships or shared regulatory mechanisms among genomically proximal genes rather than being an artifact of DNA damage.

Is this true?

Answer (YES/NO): NO